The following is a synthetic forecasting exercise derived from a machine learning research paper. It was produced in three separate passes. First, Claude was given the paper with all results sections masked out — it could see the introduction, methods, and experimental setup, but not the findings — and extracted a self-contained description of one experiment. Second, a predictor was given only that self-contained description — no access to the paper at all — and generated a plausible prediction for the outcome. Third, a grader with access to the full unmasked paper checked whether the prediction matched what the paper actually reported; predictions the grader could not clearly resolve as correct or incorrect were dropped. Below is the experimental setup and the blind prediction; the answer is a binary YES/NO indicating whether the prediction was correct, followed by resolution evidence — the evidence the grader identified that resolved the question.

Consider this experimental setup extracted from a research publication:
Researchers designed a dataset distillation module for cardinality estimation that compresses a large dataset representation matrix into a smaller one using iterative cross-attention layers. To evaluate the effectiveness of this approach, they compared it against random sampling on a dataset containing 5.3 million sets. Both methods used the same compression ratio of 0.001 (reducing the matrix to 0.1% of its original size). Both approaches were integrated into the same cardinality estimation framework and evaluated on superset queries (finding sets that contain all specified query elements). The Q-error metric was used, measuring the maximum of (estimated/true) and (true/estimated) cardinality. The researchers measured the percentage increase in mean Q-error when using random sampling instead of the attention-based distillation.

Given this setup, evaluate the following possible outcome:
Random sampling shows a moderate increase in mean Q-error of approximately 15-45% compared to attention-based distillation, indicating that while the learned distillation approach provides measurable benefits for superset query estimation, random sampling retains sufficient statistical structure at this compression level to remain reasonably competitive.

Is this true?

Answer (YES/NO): NO